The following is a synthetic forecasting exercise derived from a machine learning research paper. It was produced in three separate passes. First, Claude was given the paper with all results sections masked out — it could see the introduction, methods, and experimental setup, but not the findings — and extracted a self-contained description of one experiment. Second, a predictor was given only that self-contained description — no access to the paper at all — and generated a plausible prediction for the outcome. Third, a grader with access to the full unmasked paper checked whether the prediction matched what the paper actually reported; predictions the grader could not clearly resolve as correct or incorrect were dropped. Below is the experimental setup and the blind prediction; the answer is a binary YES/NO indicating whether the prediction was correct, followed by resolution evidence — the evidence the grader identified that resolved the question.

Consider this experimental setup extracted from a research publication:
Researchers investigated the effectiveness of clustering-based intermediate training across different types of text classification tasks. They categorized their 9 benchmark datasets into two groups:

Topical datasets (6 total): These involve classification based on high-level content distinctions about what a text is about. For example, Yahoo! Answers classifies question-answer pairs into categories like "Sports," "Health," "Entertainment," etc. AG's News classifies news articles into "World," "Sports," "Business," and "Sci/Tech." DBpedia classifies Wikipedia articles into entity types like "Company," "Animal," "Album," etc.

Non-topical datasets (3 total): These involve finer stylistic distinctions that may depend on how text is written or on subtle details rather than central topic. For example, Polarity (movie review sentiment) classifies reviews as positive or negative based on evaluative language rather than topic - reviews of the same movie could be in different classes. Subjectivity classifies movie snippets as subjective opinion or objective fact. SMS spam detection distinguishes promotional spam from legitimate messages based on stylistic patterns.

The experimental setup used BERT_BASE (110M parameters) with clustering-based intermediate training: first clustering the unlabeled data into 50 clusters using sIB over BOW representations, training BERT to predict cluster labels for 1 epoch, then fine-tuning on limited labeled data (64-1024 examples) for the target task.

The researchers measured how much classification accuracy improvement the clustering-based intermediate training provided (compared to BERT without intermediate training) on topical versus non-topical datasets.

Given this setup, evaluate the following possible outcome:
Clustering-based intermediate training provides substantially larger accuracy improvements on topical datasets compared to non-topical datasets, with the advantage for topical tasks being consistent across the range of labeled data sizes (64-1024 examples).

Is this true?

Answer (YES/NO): NO